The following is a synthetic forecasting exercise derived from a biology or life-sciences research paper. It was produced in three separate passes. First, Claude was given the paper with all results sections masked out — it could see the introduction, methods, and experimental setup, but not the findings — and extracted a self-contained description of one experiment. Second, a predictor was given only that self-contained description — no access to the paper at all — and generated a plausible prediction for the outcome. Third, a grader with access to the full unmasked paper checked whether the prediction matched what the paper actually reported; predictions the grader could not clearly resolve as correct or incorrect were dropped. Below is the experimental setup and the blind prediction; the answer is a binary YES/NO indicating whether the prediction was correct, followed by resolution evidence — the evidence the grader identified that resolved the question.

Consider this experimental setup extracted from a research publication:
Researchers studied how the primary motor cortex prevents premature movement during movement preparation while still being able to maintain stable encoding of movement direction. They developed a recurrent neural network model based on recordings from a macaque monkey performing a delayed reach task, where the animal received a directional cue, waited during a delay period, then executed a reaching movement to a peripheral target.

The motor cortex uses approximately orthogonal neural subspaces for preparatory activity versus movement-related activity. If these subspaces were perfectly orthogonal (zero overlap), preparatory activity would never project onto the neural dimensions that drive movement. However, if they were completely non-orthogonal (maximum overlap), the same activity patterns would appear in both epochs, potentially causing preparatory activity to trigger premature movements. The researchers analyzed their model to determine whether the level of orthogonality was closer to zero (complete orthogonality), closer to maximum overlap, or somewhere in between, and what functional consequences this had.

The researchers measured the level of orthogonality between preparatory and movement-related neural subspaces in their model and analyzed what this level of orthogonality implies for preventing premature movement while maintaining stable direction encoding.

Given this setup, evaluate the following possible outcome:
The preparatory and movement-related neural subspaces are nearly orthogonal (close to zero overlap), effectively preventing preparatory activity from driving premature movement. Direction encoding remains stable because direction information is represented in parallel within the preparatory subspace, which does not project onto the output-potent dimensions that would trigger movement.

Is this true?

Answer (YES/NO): NO